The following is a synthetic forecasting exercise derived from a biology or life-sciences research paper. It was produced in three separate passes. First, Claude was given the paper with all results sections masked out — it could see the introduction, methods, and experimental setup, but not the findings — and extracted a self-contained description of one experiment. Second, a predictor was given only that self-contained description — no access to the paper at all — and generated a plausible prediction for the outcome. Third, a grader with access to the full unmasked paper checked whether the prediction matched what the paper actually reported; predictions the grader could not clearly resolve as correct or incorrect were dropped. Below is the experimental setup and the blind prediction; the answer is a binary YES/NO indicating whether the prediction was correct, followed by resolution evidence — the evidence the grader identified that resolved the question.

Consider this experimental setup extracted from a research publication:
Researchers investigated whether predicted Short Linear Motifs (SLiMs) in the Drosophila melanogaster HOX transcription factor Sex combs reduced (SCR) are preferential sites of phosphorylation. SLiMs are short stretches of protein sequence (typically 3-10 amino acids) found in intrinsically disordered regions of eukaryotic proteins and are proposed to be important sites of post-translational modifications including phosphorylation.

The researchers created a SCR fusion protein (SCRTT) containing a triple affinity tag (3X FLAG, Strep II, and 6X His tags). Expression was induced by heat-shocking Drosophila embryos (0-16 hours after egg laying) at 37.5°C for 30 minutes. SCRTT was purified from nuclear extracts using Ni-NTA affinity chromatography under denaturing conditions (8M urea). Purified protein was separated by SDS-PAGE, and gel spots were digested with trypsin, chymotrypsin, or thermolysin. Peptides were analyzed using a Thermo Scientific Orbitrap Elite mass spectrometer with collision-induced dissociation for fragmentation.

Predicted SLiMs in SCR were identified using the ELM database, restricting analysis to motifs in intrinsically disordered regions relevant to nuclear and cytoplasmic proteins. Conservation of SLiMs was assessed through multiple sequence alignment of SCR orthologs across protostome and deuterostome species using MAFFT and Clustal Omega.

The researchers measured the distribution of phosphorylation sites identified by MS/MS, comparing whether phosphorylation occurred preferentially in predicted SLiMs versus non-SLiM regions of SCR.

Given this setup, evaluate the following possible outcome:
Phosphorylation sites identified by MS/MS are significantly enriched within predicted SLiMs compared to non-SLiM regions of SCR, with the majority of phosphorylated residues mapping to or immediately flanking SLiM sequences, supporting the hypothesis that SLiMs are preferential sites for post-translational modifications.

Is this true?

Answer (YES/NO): NO